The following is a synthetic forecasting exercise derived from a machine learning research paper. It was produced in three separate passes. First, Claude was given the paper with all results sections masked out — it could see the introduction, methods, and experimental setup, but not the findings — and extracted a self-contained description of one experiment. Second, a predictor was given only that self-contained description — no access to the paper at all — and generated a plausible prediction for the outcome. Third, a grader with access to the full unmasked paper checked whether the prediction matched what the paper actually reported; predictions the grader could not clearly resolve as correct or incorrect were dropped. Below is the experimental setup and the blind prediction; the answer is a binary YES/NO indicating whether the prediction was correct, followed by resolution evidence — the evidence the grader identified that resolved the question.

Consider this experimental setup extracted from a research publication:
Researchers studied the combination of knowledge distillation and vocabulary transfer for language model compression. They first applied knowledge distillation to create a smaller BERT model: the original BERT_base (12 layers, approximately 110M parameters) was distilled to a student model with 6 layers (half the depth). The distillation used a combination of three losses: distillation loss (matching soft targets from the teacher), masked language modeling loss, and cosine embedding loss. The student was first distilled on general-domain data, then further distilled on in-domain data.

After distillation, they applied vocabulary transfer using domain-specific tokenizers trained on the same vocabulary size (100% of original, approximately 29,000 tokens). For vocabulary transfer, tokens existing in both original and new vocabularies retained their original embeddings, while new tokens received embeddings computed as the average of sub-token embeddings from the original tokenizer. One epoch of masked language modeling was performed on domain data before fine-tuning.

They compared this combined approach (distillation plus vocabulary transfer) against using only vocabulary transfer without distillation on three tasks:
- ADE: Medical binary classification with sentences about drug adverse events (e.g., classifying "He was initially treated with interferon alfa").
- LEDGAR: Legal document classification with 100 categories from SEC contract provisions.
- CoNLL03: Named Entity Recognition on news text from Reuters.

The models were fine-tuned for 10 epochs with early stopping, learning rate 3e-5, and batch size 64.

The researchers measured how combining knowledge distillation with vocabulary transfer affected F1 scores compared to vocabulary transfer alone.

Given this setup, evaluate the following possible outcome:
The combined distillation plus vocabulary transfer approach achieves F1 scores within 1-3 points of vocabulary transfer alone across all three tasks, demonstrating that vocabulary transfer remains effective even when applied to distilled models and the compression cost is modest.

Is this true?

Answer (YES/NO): NO